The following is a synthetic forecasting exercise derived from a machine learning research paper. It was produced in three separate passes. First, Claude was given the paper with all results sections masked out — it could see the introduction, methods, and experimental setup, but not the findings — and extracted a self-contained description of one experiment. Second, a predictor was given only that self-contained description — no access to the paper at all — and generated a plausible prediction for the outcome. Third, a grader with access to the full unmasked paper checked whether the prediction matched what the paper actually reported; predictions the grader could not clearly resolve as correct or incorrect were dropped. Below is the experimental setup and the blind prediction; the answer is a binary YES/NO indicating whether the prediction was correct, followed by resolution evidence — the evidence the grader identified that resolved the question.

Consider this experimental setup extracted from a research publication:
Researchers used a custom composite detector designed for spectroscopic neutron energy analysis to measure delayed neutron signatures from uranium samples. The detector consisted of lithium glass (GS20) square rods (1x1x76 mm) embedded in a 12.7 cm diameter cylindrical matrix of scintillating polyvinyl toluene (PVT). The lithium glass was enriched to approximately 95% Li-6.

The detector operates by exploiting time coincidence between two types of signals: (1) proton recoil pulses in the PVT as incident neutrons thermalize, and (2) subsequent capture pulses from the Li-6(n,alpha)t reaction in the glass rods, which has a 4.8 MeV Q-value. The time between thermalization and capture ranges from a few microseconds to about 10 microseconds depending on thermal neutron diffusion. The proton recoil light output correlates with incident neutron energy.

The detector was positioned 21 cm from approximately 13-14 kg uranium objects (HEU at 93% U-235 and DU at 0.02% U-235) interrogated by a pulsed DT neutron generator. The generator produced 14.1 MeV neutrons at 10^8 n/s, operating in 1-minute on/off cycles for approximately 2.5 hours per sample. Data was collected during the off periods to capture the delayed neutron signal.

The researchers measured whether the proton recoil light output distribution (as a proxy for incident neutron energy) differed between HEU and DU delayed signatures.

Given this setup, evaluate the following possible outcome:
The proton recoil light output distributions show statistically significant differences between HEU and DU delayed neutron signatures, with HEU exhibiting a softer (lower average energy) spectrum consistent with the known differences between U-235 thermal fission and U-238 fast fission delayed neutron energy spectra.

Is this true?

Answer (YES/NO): NO